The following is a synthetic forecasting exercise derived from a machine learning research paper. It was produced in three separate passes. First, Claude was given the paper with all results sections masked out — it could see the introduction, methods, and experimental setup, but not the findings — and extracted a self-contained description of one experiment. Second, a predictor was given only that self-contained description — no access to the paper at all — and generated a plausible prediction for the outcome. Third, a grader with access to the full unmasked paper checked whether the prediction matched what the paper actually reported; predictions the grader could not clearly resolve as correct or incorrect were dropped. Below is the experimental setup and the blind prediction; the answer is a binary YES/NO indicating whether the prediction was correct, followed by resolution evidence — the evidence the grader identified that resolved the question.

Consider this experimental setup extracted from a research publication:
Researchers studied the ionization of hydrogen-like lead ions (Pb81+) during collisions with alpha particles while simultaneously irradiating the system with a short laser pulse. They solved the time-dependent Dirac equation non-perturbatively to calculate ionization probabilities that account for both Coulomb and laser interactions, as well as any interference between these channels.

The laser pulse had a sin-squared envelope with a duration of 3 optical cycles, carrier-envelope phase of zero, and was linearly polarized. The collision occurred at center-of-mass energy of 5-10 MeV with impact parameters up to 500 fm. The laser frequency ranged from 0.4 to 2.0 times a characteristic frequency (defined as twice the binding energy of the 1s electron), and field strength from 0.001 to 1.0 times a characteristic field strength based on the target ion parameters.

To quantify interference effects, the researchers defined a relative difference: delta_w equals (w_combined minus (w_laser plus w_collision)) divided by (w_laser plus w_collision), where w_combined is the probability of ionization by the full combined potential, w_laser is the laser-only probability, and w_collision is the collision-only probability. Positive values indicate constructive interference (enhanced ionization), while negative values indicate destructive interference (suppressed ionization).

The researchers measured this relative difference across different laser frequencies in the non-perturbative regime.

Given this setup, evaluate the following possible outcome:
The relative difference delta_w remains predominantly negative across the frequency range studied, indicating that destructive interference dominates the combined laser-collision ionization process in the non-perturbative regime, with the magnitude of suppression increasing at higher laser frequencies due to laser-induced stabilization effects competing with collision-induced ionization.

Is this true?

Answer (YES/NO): NO